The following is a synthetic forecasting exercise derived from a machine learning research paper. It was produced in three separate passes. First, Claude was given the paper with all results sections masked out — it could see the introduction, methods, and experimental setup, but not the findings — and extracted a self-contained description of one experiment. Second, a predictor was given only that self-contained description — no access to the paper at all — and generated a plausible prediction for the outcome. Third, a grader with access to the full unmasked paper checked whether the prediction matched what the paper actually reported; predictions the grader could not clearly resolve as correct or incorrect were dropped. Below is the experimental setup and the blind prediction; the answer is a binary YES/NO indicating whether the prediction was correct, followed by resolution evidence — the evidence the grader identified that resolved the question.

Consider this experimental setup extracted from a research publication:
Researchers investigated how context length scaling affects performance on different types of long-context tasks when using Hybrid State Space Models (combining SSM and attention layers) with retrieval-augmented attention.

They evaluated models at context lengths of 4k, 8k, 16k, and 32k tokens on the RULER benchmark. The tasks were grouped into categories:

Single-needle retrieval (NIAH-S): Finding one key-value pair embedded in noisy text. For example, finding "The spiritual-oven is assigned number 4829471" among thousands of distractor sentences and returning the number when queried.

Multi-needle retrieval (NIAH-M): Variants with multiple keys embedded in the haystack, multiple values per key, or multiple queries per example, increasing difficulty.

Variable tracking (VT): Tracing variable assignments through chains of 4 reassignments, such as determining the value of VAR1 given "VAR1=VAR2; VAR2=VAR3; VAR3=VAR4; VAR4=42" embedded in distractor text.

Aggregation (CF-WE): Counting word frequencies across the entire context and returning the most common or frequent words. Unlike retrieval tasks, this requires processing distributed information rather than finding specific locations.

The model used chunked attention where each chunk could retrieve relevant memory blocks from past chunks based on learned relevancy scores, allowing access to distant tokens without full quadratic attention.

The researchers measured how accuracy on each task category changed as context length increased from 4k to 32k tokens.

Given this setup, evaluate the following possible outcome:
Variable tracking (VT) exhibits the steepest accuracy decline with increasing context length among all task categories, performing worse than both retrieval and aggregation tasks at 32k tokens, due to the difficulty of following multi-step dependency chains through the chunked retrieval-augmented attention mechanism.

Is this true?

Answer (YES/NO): NO